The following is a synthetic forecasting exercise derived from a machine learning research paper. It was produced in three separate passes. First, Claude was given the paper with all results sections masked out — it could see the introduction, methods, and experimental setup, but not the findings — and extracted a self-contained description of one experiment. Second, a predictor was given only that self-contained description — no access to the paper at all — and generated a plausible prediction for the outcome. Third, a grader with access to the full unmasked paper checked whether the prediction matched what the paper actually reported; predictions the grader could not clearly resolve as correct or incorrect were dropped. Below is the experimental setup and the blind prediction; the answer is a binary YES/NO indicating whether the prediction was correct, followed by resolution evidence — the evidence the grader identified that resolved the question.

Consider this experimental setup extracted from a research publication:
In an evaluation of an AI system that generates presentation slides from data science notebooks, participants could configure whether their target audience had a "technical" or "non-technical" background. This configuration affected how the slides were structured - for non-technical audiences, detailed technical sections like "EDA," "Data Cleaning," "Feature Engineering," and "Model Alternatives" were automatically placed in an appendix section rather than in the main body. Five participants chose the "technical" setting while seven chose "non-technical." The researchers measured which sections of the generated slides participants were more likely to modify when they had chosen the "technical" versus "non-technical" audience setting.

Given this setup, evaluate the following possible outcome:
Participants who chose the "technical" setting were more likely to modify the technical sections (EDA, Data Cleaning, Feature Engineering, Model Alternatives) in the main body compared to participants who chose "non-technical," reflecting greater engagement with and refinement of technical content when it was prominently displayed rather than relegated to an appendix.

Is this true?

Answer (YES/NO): YES